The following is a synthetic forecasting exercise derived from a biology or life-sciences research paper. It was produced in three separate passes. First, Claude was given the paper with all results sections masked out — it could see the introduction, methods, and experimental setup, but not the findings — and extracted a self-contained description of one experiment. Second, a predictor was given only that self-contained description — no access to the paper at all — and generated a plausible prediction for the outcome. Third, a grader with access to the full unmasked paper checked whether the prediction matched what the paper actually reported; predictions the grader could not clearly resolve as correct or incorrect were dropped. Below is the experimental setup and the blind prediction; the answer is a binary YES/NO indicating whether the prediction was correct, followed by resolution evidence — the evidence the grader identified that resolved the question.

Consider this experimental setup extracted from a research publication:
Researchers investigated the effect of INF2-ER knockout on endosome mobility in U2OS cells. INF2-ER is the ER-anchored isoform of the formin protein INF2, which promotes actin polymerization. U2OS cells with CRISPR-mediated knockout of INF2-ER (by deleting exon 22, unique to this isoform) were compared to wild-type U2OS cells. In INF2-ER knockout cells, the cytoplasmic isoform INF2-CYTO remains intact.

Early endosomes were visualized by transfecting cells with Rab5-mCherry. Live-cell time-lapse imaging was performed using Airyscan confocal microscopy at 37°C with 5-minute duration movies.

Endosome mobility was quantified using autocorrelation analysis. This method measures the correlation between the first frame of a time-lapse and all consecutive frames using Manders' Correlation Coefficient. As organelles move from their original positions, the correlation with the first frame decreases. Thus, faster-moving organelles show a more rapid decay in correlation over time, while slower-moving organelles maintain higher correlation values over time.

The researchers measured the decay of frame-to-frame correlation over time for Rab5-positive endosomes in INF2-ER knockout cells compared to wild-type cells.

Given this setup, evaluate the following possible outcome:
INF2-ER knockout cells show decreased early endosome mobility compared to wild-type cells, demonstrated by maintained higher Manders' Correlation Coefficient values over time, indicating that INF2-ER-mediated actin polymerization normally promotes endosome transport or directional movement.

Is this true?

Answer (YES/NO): NO